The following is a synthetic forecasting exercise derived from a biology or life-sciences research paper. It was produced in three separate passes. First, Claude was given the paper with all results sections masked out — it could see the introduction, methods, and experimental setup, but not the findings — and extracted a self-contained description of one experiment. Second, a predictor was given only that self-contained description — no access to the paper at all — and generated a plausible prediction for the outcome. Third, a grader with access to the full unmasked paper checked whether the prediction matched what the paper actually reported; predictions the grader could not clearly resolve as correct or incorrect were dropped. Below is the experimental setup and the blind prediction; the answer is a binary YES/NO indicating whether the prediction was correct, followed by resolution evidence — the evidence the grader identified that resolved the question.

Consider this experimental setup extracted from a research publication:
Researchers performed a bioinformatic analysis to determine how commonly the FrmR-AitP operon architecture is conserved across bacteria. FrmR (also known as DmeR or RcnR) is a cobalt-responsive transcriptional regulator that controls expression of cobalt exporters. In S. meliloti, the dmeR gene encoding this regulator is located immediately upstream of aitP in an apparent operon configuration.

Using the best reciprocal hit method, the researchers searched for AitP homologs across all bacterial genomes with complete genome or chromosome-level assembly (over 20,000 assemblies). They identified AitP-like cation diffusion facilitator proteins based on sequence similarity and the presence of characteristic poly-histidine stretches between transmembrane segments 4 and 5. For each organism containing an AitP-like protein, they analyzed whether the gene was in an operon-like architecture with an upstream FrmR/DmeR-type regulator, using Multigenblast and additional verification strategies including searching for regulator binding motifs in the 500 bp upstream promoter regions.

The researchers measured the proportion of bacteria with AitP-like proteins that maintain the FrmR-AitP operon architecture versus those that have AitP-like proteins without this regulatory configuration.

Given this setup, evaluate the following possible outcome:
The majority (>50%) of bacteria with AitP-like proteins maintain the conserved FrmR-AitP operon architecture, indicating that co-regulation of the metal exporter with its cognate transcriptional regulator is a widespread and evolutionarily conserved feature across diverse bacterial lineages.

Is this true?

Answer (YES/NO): YES